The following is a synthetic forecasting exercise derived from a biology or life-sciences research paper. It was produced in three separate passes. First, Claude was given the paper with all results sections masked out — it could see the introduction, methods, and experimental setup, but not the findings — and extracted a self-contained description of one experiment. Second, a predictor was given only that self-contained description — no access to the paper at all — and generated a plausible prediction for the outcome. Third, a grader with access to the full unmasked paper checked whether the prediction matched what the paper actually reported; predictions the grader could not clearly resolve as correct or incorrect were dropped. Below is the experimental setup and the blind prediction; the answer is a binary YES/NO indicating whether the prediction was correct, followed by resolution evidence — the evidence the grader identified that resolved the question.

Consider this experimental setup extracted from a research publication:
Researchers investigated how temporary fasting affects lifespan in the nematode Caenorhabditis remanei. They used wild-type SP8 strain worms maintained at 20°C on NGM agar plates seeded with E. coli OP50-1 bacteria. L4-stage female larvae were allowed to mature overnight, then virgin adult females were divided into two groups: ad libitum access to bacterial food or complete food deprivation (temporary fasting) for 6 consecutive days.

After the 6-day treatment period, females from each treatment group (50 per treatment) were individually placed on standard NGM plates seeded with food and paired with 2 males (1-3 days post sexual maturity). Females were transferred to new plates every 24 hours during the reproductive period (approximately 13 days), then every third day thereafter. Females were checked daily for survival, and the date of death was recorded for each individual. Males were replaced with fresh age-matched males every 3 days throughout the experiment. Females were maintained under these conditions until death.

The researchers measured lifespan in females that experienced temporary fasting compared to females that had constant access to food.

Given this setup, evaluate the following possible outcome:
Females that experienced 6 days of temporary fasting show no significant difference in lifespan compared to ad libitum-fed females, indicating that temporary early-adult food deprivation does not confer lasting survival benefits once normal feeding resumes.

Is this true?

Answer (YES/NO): NO